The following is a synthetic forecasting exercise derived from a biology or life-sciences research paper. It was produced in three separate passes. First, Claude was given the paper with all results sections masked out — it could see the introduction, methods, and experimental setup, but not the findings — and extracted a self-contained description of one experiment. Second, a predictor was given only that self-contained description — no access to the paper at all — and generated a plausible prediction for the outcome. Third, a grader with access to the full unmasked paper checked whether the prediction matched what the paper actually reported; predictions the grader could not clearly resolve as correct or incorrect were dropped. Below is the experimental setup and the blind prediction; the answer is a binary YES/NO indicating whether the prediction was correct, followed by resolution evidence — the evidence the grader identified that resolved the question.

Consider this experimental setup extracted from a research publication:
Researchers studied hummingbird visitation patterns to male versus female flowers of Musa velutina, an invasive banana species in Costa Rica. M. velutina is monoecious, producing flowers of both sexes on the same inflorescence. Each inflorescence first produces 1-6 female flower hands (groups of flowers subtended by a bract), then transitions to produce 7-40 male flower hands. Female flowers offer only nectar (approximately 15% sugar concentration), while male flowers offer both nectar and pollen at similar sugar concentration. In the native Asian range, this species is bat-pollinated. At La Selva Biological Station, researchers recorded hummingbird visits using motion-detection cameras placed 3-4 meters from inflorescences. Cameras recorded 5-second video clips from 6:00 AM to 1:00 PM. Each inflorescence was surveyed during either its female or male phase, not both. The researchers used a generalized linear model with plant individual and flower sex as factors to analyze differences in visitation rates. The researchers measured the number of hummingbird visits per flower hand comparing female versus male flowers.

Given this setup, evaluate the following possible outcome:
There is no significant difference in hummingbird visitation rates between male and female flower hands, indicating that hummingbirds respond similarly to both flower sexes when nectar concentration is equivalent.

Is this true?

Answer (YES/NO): YES